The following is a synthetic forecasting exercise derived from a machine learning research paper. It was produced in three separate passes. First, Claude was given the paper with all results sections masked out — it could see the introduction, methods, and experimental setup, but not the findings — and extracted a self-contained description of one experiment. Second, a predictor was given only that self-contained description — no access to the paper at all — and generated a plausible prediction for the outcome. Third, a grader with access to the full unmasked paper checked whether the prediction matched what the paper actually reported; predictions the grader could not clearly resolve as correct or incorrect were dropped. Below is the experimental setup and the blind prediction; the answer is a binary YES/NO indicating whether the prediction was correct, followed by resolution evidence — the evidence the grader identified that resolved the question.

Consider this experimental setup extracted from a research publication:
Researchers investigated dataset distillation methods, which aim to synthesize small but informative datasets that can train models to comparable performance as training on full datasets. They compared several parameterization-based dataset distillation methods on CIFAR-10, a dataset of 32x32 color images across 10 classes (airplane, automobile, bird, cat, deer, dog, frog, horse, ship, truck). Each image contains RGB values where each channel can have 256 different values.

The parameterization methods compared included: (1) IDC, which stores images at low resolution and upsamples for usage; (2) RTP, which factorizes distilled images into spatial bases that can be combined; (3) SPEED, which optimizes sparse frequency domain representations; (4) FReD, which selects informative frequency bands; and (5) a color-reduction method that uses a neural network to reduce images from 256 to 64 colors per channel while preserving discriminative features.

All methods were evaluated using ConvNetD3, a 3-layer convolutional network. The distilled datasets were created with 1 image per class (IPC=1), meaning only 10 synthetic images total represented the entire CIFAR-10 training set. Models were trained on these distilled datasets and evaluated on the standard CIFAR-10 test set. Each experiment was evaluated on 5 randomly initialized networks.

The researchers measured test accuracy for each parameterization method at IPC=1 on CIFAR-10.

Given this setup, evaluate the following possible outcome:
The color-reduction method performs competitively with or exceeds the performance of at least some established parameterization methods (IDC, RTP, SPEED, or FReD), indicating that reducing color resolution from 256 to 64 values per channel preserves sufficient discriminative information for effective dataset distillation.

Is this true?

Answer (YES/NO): YES